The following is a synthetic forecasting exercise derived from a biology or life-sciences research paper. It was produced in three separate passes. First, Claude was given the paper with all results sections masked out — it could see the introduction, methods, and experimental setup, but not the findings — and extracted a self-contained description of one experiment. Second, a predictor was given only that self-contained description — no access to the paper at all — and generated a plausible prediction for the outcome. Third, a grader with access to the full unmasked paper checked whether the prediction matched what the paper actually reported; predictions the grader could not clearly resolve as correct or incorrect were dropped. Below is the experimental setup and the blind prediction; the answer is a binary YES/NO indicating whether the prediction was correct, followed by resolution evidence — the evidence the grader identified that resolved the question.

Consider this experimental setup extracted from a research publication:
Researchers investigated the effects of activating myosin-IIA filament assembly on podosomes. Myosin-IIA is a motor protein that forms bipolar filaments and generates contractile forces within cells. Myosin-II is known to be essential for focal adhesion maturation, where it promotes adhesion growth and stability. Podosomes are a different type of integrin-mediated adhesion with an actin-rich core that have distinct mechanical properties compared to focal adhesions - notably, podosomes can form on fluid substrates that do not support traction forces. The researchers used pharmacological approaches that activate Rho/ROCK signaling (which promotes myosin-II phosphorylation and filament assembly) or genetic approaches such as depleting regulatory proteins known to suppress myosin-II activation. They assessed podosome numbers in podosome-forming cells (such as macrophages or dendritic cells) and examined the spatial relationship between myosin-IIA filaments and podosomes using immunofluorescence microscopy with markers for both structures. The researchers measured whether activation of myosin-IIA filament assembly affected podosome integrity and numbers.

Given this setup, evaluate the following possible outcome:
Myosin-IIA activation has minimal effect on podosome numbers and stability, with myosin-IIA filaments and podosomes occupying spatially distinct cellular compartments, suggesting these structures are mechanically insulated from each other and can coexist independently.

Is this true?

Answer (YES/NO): NO